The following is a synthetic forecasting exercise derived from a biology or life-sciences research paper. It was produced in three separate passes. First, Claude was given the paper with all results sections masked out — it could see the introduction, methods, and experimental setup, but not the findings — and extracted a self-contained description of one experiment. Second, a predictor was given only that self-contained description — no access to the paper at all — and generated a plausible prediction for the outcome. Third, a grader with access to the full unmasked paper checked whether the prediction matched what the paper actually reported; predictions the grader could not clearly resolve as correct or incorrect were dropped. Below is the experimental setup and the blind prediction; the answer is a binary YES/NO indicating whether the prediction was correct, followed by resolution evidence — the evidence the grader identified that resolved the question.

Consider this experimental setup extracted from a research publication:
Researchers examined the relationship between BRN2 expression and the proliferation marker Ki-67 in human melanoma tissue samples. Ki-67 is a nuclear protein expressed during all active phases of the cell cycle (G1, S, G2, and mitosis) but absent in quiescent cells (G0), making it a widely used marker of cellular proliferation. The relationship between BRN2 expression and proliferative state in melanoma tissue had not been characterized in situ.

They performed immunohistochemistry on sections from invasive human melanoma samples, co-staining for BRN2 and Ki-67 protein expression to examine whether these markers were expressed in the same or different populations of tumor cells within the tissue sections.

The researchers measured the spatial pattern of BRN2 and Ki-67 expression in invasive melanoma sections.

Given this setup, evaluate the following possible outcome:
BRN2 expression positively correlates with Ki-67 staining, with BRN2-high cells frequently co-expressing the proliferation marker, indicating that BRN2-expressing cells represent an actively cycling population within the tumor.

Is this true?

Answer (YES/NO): NO